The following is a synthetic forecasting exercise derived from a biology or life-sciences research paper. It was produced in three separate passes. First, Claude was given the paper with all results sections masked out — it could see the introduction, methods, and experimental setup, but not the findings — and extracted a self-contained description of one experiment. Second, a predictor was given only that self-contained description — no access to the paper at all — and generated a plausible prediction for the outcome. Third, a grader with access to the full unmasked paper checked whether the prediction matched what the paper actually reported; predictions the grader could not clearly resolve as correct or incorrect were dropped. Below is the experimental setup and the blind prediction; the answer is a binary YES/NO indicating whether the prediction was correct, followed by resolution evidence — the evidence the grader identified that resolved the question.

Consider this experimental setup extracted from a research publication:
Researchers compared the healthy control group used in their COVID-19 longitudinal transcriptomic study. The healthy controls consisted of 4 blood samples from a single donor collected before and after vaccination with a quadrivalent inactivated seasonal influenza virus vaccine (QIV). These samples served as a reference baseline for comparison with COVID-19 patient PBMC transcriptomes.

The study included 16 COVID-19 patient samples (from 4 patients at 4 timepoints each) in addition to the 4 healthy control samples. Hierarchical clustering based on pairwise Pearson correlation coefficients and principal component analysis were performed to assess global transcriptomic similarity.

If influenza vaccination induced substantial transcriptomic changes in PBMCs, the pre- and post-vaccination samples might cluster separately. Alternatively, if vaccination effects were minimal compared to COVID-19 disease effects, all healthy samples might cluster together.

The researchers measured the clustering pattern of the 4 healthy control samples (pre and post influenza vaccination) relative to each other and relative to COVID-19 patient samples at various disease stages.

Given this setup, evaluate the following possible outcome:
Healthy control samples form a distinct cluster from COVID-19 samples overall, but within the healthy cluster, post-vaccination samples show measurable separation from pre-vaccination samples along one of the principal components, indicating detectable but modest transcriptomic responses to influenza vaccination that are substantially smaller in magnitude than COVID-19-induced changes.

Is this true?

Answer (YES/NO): NO